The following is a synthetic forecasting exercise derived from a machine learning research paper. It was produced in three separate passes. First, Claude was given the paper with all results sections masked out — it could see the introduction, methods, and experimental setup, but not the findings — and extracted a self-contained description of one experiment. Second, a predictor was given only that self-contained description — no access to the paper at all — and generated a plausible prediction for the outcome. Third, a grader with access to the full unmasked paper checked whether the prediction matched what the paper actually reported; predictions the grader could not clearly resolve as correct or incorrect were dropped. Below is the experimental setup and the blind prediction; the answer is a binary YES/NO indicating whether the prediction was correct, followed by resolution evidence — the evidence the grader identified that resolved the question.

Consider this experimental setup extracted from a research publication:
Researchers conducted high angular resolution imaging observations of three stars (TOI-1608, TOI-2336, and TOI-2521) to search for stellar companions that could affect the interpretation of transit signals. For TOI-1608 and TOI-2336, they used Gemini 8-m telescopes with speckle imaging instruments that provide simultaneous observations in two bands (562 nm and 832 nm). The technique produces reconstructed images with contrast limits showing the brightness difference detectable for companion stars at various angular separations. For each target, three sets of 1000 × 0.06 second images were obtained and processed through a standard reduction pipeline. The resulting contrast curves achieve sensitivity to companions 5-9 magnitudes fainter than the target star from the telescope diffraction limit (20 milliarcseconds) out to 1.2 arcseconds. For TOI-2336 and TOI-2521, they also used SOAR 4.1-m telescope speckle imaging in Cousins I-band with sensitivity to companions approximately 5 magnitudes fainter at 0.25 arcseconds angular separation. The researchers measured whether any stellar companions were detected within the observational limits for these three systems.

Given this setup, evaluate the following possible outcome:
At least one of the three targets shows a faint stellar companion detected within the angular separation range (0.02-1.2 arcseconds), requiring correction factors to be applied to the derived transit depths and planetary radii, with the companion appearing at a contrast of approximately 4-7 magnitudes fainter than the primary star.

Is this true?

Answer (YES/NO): NO